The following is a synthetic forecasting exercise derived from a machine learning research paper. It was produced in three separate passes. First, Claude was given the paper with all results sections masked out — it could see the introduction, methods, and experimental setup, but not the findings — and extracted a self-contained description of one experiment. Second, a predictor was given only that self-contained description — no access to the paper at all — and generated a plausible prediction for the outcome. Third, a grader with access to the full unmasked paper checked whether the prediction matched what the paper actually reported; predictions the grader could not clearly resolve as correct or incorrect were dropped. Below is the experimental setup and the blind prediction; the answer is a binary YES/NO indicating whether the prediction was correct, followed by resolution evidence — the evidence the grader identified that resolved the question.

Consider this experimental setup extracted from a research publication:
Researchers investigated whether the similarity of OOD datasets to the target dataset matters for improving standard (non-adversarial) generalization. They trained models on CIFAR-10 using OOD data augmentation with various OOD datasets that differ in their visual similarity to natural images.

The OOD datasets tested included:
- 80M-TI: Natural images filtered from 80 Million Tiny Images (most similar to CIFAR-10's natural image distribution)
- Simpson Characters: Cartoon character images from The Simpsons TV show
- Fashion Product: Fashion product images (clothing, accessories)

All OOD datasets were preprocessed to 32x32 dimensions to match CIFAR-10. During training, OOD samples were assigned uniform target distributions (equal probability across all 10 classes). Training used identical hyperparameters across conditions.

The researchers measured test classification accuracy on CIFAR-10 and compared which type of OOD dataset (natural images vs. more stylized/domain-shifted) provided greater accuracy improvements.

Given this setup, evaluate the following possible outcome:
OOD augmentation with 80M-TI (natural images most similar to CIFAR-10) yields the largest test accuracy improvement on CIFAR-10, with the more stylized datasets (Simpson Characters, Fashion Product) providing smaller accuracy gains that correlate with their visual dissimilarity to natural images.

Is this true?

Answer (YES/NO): YES